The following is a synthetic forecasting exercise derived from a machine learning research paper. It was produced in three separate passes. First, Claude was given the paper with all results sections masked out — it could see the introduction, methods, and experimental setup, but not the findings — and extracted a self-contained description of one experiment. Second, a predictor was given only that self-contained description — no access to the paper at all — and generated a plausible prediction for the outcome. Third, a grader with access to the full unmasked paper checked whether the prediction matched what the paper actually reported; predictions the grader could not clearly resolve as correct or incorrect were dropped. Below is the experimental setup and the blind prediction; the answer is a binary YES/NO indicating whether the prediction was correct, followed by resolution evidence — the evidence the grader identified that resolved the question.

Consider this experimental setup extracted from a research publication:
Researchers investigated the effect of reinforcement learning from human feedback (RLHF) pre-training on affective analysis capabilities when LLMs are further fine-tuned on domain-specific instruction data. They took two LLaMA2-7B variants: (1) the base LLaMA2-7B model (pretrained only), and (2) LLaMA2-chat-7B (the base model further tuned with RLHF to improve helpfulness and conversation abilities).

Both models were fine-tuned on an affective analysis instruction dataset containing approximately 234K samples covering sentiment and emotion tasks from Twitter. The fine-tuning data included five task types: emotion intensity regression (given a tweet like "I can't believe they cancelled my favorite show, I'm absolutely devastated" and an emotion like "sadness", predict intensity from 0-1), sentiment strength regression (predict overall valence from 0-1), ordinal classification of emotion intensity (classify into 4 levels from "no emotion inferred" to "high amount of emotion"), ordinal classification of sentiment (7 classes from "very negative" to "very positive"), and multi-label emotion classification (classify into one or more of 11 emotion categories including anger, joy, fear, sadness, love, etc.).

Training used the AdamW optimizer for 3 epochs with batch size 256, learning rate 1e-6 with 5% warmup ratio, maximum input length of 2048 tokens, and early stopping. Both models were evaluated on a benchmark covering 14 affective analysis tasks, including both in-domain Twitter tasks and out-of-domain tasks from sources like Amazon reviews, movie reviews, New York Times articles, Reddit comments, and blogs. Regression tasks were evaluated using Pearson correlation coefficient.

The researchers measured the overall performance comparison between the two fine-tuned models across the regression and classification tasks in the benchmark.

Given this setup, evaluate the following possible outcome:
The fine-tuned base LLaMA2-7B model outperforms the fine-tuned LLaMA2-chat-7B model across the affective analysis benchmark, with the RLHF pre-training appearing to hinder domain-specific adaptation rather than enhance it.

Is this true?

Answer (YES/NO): NO